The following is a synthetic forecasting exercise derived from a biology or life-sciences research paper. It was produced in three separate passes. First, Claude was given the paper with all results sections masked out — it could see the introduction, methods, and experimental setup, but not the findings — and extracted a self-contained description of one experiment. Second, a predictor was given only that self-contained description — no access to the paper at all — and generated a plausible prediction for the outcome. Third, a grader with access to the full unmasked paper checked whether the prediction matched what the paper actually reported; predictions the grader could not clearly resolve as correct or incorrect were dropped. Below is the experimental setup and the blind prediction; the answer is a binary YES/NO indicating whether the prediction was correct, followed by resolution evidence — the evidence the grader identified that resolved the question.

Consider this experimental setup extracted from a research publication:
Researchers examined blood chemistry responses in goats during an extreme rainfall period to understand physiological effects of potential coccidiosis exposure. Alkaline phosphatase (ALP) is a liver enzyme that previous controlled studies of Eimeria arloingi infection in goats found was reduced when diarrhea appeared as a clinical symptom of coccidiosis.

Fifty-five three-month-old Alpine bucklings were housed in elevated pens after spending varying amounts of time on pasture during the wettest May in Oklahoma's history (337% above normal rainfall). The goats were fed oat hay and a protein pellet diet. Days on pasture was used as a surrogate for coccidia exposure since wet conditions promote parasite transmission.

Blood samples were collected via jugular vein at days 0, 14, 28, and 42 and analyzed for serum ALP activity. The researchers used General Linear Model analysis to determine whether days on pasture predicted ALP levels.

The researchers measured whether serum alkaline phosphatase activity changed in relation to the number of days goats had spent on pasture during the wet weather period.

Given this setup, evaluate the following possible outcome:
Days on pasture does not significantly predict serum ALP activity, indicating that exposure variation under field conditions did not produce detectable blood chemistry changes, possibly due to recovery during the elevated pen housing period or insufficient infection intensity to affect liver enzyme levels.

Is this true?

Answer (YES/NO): YES